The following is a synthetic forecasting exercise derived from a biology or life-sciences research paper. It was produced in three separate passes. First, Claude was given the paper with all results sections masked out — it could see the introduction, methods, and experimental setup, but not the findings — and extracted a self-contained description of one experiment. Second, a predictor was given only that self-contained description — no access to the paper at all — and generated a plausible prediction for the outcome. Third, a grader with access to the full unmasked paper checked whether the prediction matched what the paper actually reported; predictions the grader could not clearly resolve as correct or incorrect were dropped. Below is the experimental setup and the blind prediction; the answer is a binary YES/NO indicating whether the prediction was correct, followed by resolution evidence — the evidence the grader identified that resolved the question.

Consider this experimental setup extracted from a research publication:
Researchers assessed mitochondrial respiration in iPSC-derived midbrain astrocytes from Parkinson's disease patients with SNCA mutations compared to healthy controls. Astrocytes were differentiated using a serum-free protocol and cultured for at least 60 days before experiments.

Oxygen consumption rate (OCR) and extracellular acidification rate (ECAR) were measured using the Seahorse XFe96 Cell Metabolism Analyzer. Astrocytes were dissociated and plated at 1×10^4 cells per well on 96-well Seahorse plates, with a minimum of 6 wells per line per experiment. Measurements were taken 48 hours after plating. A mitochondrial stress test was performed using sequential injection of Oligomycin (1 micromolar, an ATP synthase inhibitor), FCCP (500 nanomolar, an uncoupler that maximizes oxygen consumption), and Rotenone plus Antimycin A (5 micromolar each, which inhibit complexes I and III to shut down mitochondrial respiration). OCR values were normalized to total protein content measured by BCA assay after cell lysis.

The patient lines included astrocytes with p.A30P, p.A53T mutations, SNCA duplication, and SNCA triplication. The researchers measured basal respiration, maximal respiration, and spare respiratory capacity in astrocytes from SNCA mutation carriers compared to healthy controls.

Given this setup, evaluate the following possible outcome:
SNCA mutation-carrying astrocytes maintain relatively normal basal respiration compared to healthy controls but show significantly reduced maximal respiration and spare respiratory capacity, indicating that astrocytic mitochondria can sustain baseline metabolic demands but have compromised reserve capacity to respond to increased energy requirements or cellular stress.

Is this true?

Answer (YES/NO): NO